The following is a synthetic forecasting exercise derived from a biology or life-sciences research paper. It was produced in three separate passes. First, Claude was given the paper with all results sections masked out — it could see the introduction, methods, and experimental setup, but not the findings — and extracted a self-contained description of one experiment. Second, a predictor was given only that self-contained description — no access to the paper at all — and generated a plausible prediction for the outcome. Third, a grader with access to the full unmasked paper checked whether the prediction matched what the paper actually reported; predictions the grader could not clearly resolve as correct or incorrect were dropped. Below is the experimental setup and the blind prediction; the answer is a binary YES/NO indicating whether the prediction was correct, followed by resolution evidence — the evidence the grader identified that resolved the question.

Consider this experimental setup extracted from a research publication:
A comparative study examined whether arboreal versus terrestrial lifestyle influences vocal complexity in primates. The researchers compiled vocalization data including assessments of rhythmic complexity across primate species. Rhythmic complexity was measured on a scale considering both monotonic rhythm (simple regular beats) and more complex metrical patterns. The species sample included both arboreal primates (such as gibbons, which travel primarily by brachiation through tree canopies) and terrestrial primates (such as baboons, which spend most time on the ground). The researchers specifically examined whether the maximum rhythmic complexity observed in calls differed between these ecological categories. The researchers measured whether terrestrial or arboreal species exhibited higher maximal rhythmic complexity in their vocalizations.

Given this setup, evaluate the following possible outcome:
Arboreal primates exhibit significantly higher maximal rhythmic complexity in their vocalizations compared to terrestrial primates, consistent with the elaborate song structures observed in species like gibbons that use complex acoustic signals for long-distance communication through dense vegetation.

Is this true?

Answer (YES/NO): NO